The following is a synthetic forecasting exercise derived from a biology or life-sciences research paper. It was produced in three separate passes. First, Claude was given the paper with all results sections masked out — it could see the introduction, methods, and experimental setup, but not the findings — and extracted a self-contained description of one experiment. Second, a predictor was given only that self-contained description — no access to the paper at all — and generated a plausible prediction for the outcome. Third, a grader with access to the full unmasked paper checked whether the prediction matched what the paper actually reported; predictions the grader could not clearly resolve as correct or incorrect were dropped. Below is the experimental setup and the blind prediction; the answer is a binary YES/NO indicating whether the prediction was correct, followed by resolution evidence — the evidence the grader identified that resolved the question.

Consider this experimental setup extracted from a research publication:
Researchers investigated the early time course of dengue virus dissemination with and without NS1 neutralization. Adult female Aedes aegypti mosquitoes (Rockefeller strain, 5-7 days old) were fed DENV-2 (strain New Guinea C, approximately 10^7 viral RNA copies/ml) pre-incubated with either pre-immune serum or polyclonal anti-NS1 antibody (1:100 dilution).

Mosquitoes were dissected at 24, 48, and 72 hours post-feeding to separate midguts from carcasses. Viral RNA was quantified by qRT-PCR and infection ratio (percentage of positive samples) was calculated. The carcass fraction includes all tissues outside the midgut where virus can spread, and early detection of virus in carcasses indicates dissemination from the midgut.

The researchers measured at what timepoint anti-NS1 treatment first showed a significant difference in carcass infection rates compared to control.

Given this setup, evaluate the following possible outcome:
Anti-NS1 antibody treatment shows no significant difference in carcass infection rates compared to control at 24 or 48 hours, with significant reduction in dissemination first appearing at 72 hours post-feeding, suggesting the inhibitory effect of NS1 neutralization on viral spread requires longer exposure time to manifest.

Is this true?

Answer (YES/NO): YES